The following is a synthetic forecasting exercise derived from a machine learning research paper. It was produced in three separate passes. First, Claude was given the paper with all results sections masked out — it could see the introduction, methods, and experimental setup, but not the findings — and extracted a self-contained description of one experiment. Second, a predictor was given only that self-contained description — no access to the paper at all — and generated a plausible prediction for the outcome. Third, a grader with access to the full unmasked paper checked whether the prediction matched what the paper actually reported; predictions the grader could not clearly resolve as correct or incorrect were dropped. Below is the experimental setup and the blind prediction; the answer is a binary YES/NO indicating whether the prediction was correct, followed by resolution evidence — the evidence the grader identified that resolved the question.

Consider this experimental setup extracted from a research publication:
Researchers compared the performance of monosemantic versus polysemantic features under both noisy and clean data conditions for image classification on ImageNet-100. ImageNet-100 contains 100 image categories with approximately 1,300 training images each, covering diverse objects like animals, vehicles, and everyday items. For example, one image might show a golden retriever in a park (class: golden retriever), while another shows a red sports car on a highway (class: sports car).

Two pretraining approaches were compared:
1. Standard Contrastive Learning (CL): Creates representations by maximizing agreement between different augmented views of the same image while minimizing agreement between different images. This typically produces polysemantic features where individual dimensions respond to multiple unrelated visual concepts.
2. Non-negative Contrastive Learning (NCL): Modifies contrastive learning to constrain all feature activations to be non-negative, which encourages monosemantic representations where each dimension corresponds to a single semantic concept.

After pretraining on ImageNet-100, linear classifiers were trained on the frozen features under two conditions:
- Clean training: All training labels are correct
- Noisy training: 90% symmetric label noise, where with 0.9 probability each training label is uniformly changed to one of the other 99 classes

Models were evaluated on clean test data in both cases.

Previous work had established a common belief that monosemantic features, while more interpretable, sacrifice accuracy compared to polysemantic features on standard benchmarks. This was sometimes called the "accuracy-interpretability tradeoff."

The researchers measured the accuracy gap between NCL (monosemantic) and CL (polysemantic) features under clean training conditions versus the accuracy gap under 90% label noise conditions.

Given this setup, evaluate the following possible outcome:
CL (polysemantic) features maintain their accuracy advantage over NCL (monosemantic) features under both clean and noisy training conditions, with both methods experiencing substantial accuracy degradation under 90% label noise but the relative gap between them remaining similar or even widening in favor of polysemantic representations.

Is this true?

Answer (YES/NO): NO